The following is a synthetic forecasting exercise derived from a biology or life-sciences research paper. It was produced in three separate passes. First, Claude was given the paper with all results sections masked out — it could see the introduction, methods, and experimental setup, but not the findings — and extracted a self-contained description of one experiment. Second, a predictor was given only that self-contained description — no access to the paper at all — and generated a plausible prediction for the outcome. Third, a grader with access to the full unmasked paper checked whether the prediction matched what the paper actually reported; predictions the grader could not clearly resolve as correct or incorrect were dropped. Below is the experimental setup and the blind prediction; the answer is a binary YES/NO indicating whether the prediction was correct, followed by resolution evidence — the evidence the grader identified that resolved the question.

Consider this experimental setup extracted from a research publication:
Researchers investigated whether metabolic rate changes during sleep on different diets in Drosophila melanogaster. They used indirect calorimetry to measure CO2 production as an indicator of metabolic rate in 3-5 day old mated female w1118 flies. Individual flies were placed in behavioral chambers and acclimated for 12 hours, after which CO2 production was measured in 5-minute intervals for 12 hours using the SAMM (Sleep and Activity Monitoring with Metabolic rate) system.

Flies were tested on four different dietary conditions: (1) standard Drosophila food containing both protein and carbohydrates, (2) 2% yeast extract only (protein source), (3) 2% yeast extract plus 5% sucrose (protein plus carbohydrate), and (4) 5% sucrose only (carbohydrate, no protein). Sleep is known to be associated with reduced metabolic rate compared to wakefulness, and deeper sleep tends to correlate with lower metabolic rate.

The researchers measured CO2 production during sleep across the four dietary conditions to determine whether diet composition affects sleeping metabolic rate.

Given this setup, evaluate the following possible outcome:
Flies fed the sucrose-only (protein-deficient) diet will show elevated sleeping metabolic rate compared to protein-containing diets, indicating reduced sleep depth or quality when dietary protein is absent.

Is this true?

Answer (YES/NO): NO